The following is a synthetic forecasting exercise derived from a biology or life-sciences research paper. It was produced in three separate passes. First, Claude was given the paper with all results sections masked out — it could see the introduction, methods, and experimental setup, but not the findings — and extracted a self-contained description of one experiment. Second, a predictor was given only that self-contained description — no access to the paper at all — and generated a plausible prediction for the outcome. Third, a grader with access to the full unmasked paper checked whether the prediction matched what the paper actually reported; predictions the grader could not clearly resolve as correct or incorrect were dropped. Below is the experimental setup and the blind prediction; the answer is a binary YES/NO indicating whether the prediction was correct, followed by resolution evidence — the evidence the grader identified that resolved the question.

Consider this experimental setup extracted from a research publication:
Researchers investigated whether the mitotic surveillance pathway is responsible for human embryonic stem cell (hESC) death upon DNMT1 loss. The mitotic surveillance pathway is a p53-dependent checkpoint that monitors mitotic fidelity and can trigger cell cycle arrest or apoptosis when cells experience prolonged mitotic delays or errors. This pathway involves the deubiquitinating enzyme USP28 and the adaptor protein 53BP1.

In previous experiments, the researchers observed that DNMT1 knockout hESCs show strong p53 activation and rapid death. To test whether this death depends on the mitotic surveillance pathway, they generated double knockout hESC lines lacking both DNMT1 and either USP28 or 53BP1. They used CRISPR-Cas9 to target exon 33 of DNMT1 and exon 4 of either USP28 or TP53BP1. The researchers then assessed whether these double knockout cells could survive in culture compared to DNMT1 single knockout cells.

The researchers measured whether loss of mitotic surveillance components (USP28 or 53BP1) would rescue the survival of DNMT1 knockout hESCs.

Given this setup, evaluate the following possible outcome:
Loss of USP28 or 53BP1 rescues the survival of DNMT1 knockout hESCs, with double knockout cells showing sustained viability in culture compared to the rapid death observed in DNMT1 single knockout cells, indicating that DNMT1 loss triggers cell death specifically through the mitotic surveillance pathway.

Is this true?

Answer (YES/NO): YES